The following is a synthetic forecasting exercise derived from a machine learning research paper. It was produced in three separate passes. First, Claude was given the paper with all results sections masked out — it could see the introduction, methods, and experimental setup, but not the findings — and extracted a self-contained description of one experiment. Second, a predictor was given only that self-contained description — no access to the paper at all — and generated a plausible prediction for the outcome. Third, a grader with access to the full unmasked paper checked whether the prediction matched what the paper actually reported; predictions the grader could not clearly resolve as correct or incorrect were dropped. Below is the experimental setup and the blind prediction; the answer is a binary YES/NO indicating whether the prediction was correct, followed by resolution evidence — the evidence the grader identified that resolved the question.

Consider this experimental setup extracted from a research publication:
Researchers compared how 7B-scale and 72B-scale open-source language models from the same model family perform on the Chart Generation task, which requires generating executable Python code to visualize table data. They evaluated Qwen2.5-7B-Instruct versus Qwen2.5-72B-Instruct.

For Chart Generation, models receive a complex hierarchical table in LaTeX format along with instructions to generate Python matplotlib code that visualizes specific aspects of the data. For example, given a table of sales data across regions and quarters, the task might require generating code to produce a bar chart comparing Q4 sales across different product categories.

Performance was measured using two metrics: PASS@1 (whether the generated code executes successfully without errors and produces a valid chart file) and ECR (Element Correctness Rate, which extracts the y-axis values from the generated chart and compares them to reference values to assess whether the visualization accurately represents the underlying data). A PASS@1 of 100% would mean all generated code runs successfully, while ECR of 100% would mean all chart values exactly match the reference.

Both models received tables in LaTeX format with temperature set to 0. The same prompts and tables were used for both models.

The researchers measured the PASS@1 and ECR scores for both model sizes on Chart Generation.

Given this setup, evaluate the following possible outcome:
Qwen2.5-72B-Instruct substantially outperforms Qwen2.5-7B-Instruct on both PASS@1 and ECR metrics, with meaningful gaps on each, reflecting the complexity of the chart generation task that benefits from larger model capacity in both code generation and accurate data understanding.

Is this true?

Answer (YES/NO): NO